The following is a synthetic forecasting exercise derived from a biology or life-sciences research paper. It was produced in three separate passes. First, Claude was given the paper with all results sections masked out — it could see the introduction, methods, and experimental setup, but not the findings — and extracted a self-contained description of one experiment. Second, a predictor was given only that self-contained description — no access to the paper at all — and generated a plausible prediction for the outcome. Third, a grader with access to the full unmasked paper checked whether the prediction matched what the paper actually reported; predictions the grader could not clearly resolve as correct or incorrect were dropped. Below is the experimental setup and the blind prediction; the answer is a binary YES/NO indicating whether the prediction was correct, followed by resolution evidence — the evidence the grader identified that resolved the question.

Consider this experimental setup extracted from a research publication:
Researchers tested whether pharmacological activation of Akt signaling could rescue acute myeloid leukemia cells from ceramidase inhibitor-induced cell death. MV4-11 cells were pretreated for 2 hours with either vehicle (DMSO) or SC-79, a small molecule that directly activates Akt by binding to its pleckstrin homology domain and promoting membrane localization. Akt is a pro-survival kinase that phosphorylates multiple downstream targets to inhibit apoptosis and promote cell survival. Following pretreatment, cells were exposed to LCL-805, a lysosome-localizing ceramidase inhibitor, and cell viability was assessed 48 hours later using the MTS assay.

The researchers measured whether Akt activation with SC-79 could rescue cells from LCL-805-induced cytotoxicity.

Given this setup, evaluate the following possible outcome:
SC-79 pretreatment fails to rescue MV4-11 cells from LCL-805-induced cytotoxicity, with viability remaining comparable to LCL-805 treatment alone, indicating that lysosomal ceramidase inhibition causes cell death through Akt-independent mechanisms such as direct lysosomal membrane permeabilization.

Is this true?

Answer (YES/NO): NO